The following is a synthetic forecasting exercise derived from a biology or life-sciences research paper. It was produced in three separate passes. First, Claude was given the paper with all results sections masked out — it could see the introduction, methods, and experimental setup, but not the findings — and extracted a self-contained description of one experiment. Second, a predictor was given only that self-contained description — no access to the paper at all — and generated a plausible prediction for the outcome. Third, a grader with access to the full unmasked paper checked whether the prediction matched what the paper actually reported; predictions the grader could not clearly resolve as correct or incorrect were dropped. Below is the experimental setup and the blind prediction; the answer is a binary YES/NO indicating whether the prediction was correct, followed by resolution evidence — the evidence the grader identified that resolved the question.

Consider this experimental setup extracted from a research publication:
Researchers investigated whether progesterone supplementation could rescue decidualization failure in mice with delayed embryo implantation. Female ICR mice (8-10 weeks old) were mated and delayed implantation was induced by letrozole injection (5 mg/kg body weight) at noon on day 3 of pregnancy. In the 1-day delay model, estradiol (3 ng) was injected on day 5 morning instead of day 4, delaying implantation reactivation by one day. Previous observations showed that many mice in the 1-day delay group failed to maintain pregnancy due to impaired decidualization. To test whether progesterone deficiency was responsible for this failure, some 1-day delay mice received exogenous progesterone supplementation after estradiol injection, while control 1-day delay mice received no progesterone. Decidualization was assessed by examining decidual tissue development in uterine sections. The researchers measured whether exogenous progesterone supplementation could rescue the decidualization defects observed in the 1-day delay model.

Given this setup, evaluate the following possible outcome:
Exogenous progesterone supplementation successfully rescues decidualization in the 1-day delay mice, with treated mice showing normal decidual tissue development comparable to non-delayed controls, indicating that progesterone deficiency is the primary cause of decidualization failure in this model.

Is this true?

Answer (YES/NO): YES